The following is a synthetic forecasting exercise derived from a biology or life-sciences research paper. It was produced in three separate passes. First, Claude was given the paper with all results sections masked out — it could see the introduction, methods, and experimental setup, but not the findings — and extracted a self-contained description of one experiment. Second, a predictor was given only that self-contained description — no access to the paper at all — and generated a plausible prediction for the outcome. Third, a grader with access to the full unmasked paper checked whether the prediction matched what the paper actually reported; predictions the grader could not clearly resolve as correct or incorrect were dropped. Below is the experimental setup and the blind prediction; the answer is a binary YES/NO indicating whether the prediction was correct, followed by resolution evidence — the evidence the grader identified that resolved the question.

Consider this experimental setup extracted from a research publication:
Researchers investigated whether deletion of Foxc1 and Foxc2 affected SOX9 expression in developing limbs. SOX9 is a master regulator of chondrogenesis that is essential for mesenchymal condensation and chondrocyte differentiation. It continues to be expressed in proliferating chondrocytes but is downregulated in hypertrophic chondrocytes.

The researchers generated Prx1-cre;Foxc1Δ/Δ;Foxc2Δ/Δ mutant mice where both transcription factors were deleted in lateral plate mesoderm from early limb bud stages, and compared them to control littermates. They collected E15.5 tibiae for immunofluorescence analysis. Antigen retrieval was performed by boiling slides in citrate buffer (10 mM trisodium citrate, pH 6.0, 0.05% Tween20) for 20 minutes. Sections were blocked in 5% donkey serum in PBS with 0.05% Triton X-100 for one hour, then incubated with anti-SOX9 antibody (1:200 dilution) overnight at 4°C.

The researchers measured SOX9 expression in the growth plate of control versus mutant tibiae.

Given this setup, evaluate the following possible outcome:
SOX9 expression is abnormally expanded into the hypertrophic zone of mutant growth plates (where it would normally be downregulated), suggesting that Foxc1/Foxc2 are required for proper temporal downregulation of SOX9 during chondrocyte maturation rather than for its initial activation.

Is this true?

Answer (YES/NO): NO